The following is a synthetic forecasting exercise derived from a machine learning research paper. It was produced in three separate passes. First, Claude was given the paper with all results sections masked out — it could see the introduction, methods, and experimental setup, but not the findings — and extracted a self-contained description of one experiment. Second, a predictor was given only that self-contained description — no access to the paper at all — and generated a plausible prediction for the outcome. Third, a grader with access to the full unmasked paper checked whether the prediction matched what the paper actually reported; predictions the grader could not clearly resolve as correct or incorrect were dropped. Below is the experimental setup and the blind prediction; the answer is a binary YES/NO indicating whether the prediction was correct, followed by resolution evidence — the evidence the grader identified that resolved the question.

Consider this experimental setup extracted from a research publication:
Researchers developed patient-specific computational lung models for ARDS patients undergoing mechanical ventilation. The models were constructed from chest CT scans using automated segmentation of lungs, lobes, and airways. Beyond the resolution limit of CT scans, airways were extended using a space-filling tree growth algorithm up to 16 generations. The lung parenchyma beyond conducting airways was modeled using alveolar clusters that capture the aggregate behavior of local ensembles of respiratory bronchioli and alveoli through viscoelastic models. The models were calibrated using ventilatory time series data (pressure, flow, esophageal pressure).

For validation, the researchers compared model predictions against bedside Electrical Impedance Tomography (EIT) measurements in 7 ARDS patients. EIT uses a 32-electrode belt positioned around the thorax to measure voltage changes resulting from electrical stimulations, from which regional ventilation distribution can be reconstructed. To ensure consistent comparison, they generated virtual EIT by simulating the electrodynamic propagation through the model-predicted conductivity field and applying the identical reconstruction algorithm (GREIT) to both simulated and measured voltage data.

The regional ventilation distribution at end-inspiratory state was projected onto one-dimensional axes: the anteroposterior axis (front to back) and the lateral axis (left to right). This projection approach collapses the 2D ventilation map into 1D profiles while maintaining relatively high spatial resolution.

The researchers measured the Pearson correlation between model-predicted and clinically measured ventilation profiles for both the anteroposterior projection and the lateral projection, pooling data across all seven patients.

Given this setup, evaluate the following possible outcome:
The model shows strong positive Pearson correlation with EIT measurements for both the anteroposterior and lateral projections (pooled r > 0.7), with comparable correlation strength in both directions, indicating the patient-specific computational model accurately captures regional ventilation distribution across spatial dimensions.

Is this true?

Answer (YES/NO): YES